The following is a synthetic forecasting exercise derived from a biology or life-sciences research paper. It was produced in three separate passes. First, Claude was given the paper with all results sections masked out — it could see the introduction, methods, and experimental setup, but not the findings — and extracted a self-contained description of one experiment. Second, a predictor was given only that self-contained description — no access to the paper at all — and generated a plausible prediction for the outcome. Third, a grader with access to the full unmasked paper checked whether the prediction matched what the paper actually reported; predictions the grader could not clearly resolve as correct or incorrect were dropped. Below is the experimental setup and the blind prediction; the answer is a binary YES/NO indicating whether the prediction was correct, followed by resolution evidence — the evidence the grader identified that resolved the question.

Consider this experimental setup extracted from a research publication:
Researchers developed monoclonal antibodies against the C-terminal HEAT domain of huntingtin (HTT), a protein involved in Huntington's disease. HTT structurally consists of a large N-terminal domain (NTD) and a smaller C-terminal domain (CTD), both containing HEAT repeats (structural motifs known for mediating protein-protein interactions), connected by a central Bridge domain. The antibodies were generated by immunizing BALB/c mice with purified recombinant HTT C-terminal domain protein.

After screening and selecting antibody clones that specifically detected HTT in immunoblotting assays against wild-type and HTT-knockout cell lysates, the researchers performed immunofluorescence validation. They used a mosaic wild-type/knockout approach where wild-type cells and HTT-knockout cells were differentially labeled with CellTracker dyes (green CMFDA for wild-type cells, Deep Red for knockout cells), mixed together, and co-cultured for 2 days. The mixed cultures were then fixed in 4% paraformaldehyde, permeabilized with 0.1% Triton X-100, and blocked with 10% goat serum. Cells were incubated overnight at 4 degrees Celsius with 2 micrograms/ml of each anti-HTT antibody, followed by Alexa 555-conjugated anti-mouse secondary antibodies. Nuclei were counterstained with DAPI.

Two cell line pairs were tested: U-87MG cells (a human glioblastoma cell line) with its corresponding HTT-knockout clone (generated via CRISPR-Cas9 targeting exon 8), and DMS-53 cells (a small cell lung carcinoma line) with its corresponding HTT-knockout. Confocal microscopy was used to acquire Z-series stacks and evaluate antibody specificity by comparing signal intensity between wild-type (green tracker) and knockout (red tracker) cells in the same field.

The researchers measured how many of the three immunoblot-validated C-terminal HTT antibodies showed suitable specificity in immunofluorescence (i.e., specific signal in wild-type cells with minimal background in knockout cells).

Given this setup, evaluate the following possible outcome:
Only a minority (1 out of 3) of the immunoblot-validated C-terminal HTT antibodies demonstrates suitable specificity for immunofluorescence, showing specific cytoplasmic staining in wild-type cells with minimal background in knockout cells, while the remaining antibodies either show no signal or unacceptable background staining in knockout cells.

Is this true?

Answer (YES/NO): YES